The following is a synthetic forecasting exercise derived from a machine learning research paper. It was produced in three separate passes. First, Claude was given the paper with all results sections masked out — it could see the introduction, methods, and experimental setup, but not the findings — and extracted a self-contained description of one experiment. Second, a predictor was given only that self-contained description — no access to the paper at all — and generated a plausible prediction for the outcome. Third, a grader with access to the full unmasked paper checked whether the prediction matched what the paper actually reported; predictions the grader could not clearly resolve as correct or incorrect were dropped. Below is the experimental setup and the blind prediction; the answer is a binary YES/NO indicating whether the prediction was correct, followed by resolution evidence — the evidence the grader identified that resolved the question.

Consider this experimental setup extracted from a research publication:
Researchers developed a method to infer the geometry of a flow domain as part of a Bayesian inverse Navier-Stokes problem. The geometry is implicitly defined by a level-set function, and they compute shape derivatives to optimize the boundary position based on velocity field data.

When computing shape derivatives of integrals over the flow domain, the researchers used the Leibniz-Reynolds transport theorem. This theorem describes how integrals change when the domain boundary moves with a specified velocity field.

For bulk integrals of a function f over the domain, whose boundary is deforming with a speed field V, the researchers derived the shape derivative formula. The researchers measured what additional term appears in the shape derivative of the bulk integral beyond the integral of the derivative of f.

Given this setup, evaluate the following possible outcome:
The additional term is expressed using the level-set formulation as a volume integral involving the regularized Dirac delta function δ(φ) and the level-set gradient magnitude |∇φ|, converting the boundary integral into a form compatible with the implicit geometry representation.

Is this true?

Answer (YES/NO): NO